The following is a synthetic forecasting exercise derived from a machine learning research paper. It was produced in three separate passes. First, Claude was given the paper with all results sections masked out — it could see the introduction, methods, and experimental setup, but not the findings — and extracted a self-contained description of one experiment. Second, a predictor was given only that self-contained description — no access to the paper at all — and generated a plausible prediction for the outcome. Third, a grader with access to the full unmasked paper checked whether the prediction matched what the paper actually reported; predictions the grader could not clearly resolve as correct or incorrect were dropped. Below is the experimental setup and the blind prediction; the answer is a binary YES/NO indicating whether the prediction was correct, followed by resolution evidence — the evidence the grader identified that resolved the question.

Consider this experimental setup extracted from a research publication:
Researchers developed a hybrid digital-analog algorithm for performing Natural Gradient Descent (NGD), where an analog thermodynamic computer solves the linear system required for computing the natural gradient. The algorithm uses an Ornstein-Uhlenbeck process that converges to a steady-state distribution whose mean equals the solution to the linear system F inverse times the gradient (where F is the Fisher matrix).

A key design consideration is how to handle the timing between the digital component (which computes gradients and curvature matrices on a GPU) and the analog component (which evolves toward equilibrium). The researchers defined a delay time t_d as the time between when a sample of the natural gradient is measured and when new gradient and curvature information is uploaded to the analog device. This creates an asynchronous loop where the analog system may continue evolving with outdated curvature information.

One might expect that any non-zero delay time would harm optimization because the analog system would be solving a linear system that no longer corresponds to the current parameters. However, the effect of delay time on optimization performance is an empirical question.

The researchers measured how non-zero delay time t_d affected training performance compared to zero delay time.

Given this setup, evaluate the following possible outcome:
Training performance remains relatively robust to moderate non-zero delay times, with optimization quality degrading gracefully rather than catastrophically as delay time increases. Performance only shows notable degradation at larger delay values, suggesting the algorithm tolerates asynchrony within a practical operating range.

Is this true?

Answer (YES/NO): NO